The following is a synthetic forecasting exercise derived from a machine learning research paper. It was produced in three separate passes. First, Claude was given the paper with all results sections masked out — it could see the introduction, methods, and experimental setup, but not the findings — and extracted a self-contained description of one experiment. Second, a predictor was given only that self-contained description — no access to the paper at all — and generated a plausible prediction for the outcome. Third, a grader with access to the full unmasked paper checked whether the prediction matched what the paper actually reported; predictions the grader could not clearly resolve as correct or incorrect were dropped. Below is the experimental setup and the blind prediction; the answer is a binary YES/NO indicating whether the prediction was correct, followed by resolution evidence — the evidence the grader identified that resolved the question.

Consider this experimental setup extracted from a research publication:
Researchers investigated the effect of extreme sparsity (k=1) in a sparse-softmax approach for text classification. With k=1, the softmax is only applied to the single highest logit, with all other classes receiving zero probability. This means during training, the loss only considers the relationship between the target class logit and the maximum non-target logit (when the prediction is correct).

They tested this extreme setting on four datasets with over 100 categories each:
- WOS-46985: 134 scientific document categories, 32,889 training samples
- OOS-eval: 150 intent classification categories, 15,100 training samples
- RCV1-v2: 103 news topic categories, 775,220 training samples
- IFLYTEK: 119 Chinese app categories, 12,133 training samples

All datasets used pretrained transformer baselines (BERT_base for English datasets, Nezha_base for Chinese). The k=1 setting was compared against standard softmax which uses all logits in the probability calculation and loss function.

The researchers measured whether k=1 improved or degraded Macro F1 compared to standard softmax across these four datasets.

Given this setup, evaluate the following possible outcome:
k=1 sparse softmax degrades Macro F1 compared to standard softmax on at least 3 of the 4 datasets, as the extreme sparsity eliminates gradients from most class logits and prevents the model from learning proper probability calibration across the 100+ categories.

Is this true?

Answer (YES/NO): NO